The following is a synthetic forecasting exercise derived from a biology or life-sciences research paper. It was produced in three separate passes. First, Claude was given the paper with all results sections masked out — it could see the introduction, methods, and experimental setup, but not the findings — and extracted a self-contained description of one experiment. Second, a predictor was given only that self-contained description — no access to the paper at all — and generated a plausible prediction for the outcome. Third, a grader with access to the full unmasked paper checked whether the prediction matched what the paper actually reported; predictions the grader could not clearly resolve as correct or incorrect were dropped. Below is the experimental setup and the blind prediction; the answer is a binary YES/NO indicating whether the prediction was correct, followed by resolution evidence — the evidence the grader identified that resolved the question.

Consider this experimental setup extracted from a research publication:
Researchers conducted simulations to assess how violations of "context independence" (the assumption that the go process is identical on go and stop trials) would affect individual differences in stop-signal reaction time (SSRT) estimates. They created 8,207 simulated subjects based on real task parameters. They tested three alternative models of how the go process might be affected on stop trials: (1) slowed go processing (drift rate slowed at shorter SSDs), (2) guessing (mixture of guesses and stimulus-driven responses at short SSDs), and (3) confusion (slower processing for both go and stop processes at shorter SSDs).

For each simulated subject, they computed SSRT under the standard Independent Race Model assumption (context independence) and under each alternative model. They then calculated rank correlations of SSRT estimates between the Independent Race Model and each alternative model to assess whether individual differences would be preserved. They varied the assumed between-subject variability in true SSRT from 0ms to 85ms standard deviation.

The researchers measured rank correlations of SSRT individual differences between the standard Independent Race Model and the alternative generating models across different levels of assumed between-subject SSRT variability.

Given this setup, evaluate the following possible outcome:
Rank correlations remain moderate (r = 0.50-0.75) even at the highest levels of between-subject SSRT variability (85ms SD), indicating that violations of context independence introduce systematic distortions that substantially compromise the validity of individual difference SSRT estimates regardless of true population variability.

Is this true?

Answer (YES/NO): NO